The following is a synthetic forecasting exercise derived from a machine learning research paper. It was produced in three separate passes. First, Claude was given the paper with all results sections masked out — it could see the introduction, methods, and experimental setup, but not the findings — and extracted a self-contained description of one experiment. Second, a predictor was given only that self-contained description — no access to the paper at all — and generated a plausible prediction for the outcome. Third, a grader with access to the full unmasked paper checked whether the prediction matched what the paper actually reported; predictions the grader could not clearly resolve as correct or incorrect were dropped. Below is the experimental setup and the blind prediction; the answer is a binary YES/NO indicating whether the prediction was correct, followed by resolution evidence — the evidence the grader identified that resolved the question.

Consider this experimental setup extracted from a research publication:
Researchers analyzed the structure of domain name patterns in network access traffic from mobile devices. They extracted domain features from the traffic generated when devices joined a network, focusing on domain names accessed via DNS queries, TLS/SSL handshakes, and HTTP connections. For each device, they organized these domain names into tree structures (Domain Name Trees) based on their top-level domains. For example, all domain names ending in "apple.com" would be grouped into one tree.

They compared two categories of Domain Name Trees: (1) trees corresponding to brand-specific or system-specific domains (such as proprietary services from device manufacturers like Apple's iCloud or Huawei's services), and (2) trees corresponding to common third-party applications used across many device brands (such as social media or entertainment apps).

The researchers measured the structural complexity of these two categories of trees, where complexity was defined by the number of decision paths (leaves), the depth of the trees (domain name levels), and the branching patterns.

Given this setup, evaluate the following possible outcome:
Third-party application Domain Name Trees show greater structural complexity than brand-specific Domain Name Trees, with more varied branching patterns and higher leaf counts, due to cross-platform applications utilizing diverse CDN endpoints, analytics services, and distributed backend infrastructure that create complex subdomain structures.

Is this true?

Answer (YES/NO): NO